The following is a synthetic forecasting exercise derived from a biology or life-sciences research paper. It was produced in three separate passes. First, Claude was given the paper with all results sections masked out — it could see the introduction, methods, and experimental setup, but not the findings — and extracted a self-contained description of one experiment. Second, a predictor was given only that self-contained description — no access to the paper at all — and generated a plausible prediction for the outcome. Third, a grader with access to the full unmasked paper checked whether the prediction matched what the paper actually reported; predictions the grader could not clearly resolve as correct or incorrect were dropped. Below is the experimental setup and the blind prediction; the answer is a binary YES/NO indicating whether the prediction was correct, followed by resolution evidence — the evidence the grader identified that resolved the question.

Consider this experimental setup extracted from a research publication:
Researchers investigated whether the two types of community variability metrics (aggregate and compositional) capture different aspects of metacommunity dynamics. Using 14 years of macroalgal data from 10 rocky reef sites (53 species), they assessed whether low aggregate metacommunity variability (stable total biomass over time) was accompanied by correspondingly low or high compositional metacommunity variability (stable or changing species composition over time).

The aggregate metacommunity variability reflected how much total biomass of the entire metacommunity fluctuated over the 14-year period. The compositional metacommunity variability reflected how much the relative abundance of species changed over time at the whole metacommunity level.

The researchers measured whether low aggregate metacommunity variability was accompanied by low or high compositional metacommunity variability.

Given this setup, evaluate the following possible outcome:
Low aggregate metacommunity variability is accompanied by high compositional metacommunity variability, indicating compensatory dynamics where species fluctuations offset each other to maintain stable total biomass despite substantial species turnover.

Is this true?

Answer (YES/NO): NO